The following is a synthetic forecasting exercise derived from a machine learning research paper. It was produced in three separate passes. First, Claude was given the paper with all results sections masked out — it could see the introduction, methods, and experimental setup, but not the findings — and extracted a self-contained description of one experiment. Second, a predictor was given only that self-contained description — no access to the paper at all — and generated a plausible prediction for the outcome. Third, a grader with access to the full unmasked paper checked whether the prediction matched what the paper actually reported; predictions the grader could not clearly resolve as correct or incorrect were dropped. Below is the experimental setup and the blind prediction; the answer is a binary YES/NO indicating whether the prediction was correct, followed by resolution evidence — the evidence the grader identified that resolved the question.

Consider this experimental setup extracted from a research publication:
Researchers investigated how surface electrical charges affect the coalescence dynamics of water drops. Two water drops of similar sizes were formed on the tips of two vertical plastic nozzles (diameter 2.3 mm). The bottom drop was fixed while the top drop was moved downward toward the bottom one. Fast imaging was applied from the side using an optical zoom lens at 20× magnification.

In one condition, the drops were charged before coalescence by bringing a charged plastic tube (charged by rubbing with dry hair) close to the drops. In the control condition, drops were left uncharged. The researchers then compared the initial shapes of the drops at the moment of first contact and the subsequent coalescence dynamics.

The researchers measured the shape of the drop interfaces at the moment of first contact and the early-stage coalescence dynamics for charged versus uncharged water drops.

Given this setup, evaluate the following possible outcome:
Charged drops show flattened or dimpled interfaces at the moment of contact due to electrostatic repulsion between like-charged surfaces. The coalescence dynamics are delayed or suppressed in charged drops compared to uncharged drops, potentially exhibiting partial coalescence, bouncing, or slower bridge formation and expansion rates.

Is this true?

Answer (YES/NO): NO